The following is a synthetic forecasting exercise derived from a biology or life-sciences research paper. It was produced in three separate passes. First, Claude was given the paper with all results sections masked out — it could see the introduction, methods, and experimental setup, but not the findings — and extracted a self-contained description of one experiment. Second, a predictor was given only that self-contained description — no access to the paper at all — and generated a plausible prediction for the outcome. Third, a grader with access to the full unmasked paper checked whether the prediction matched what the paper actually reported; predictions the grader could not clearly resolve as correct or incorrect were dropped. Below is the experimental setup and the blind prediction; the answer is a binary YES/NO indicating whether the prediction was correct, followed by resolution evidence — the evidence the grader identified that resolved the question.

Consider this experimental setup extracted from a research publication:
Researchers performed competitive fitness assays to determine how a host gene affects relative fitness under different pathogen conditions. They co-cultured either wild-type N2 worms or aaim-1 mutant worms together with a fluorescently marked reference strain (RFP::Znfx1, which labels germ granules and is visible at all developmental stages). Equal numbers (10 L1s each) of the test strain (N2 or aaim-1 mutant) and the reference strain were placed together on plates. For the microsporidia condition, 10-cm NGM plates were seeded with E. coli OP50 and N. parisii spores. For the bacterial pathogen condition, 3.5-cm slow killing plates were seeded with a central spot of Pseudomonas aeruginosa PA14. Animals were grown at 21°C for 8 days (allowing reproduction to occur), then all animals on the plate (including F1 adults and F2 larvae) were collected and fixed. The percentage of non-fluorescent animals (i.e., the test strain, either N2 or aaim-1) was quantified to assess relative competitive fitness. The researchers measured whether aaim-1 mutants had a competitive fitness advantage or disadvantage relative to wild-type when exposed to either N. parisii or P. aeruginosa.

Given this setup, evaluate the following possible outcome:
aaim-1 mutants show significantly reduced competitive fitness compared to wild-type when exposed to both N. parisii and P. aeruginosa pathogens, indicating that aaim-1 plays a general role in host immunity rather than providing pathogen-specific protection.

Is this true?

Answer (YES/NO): NO